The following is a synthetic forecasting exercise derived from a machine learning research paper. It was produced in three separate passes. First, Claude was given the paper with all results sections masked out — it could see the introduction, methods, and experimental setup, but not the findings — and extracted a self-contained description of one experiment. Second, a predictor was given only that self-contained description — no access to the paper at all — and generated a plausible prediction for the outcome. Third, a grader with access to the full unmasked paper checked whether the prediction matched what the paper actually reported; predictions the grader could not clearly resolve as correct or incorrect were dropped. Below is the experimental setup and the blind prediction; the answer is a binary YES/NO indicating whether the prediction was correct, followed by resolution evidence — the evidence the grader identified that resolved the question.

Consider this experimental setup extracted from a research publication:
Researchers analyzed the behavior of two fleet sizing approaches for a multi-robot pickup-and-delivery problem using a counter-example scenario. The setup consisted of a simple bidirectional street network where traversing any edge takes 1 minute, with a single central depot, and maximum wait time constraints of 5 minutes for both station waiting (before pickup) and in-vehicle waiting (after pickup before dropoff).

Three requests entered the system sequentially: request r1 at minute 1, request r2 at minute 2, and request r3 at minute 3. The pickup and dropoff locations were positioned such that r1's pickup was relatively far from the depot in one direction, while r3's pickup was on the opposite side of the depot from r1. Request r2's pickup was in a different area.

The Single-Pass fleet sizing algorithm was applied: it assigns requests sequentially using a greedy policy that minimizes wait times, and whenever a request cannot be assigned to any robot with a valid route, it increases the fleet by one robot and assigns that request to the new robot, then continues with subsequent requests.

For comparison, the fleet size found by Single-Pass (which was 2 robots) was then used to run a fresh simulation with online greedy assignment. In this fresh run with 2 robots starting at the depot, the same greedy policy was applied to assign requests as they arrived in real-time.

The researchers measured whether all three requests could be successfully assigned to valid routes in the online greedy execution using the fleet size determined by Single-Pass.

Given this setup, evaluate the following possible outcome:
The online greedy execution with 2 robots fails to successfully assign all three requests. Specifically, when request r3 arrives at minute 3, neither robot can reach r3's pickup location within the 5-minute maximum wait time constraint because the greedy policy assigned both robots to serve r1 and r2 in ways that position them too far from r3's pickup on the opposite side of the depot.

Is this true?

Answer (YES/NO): YES